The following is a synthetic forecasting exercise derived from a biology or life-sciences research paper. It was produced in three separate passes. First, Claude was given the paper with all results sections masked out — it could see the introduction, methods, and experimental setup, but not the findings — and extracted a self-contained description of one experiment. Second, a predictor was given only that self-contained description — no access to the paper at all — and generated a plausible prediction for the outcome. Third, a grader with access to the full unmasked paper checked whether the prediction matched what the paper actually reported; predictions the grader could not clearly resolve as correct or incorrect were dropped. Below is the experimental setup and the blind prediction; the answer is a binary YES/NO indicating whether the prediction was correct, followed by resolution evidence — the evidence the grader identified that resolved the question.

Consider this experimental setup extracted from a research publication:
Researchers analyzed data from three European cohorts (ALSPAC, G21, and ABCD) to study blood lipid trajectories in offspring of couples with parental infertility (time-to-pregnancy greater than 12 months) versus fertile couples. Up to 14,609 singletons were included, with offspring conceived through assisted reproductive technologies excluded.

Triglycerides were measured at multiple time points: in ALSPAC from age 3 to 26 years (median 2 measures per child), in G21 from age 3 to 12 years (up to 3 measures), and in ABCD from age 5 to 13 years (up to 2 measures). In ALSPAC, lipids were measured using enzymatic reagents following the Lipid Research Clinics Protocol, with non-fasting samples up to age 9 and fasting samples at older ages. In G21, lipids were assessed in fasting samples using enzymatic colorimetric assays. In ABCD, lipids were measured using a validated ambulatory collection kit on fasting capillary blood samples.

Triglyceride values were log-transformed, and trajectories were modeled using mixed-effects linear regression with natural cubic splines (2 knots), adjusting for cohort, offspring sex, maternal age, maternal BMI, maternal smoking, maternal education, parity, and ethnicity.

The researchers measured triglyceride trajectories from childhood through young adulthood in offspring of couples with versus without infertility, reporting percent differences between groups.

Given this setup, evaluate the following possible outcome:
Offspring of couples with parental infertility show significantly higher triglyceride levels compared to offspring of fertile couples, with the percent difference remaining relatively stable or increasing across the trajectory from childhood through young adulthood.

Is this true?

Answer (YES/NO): NO